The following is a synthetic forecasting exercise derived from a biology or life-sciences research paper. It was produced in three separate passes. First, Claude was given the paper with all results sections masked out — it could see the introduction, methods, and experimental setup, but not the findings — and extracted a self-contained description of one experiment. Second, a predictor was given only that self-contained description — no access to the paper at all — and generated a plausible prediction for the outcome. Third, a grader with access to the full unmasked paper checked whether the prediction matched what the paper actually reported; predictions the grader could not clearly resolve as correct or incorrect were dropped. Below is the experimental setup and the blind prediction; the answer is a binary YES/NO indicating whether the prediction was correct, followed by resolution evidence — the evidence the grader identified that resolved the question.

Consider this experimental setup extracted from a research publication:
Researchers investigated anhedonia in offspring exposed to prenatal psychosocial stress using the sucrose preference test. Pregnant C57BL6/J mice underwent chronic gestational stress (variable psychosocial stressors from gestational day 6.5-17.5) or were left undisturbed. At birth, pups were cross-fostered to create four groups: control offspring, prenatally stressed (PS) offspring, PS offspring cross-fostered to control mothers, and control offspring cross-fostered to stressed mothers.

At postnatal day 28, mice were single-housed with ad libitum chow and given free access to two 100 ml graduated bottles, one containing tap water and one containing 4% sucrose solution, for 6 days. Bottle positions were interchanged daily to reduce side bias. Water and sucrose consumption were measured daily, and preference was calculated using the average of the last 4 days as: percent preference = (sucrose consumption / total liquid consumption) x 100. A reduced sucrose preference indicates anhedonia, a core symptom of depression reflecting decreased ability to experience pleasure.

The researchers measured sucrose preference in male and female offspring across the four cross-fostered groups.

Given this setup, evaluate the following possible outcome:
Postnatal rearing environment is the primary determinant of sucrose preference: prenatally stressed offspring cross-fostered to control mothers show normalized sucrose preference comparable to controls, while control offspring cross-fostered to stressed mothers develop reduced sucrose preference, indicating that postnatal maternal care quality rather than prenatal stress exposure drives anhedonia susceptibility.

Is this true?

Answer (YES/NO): NO